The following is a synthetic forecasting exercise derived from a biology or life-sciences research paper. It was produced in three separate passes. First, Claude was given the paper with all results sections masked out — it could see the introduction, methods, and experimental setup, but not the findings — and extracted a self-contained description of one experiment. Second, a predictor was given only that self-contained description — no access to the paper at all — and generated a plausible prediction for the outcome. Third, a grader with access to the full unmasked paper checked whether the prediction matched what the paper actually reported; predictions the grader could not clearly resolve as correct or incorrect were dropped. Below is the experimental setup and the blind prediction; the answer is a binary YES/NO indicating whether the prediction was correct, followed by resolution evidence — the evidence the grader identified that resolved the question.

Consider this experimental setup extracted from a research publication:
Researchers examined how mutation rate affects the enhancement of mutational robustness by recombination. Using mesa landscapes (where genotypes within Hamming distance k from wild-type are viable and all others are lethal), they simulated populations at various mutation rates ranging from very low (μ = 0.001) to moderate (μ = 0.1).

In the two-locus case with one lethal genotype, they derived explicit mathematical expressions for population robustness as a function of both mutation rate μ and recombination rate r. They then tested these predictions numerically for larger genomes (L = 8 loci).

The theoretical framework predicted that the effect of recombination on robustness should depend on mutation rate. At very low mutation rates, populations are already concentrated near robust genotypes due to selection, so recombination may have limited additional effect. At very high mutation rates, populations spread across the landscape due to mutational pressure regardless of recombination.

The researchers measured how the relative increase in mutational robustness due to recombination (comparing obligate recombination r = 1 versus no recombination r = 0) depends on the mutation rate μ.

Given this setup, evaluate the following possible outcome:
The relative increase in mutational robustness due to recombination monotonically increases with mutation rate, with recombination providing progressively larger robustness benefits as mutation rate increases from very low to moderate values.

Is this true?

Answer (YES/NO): NO